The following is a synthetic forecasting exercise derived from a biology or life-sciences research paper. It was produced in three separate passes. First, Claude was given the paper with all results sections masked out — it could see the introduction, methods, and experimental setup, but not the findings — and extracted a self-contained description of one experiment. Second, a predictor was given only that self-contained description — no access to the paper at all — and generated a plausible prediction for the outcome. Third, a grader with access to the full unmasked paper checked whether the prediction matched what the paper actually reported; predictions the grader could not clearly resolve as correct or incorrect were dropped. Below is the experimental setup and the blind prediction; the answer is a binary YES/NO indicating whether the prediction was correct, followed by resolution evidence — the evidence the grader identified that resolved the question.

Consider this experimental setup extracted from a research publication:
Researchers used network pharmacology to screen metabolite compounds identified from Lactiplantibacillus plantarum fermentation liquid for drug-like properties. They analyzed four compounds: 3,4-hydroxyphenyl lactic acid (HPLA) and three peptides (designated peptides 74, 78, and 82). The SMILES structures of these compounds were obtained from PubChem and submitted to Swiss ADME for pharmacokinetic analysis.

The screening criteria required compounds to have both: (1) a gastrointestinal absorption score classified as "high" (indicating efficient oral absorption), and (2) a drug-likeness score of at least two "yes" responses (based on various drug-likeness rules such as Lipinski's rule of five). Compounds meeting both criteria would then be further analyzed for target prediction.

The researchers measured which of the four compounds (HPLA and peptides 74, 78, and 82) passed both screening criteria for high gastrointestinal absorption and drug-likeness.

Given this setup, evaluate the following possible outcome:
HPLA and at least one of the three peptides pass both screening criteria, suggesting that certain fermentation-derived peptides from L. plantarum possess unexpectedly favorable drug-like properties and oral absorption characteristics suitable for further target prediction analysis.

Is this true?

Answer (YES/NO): NO